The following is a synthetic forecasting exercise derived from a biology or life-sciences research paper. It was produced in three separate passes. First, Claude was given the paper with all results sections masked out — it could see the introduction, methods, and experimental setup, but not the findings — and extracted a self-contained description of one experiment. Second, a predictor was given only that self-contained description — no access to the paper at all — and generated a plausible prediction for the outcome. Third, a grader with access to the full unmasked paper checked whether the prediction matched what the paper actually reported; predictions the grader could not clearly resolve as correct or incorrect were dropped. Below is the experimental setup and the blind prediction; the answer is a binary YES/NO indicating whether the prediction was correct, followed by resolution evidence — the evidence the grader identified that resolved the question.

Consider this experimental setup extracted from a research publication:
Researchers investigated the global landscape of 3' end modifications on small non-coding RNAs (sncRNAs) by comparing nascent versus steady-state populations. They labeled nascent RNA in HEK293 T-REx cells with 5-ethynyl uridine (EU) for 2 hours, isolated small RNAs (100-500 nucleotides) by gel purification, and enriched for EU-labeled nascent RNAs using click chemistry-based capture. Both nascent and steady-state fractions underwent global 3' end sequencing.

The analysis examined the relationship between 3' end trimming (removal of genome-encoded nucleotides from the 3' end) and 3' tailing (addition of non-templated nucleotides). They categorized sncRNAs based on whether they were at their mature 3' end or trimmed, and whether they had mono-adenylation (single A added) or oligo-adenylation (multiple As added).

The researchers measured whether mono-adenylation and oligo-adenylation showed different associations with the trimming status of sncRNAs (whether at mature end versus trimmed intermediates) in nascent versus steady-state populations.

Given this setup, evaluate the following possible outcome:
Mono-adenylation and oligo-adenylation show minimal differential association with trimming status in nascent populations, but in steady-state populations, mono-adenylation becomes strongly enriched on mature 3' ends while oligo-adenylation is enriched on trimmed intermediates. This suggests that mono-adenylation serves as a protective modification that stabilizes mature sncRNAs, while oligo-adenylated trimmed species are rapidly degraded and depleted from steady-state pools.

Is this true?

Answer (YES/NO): NO